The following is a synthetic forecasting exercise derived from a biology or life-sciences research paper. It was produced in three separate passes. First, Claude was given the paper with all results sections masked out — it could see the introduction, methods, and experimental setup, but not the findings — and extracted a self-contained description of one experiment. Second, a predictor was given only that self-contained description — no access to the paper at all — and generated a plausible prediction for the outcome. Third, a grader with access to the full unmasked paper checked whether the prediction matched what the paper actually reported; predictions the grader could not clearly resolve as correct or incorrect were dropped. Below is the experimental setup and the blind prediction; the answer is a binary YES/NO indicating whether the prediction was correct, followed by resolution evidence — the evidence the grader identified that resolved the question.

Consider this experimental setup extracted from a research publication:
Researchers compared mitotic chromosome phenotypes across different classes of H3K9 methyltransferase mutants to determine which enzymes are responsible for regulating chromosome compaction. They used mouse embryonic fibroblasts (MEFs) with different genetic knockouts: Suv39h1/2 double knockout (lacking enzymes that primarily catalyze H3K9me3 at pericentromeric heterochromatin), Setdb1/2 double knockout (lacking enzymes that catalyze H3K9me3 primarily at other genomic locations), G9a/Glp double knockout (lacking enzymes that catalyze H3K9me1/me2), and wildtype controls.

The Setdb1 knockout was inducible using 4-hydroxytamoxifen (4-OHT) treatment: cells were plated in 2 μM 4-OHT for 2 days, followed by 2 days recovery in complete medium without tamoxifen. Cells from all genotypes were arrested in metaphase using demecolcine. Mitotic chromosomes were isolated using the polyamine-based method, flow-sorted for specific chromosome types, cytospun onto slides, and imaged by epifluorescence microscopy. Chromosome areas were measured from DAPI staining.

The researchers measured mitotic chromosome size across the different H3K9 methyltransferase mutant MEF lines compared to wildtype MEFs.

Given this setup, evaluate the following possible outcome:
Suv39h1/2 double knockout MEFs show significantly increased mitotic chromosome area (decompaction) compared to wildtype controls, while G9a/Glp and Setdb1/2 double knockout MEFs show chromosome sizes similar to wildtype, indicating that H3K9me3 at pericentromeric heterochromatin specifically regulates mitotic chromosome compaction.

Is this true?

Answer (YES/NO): NO